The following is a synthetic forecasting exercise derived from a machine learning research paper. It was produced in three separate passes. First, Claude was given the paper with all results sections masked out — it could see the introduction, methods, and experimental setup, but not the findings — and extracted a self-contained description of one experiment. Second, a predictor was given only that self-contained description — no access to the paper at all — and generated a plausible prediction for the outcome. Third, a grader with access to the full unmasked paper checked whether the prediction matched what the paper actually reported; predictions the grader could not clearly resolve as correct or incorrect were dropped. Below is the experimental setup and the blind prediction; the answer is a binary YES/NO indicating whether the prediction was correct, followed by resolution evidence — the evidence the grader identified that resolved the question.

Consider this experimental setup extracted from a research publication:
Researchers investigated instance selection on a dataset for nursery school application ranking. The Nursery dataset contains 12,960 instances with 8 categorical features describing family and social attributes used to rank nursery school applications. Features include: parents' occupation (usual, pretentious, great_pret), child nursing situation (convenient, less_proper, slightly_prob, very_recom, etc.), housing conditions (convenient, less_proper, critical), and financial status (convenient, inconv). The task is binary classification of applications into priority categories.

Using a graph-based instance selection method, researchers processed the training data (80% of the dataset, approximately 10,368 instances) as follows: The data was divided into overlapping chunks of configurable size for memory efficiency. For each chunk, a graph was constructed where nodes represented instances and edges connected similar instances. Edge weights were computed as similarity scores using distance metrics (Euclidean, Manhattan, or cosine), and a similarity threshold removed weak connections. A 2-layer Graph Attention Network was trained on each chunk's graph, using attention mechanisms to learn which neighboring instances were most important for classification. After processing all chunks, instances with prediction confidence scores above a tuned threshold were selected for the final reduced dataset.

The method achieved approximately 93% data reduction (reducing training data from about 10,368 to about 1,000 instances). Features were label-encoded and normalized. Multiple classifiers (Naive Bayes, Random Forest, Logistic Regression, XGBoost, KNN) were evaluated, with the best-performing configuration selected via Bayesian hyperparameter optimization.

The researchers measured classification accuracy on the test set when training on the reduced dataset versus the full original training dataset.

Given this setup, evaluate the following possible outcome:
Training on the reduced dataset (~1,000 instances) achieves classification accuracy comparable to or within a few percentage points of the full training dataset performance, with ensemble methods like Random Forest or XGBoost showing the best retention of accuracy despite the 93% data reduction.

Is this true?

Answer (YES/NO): NO